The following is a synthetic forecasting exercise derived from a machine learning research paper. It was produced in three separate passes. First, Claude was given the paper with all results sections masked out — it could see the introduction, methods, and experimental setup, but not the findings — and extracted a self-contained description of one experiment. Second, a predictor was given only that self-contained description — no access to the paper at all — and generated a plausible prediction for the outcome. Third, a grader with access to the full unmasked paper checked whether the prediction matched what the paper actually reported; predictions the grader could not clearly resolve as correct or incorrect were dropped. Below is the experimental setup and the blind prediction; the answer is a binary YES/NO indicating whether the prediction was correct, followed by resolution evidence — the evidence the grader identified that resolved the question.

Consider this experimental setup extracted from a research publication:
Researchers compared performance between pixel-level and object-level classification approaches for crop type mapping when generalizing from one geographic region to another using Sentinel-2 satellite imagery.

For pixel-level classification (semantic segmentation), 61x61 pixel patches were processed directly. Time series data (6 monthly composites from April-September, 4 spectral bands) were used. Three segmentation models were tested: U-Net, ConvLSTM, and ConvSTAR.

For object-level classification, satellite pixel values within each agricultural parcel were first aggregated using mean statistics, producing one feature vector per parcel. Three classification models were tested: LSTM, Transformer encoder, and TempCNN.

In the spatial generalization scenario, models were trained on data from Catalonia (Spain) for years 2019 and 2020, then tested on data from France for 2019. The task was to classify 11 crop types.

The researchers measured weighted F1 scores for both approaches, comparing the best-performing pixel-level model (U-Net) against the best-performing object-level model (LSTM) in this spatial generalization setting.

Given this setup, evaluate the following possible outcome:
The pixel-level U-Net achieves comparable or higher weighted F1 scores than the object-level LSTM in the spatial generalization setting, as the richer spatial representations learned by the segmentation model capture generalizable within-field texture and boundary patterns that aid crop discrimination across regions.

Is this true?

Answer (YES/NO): NO